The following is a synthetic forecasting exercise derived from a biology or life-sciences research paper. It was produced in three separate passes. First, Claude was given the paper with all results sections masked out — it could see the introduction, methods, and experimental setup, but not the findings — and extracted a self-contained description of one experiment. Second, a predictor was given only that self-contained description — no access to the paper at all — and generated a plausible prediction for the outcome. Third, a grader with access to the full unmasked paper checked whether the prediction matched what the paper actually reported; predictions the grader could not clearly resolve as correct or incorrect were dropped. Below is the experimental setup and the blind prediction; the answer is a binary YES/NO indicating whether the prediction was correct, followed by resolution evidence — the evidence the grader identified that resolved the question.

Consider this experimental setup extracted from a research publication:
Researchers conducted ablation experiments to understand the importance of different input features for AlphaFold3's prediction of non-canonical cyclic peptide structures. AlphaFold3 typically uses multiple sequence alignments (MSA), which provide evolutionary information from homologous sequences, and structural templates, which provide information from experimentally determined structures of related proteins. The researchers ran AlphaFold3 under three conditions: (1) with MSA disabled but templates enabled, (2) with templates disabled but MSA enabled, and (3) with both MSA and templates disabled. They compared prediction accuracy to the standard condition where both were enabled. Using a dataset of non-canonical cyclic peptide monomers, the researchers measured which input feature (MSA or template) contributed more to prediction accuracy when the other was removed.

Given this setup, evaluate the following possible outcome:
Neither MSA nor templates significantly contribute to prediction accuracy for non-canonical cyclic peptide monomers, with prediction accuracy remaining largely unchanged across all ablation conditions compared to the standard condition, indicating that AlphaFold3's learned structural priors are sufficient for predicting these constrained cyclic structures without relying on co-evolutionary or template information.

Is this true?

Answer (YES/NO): NO